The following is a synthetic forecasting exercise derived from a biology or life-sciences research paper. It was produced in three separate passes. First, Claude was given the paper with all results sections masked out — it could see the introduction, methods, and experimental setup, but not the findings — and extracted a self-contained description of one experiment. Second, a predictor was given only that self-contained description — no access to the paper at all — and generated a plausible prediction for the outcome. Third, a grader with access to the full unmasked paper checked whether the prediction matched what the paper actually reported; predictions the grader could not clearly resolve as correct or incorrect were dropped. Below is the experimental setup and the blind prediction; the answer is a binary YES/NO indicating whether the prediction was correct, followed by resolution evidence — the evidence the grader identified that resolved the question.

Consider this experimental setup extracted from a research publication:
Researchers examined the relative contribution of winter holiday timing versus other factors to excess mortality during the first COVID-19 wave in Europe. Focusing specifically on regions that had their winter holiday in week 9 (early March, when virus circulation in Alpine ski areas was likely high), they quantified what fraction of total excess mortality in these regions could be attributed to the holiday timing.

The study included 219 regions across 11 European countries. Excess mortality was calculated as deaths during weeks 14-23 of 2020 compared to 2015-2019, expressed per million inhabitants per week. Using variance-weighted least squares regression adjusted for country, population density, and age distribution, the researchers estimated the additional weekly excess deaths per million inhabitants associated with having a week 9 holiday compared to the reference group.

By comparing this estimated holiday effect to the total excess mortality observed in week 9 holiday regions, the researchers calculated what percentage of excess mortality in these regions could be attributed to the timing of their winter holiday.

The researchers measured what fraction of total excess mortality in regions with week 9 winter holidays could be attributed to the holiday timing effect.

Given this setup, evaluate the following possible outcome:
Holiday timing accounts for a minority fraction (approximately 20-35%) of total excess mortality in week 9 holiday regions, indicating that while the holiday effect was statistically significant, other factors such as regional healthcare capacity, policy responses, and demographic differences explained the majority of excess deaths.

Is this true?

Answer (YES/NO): NO